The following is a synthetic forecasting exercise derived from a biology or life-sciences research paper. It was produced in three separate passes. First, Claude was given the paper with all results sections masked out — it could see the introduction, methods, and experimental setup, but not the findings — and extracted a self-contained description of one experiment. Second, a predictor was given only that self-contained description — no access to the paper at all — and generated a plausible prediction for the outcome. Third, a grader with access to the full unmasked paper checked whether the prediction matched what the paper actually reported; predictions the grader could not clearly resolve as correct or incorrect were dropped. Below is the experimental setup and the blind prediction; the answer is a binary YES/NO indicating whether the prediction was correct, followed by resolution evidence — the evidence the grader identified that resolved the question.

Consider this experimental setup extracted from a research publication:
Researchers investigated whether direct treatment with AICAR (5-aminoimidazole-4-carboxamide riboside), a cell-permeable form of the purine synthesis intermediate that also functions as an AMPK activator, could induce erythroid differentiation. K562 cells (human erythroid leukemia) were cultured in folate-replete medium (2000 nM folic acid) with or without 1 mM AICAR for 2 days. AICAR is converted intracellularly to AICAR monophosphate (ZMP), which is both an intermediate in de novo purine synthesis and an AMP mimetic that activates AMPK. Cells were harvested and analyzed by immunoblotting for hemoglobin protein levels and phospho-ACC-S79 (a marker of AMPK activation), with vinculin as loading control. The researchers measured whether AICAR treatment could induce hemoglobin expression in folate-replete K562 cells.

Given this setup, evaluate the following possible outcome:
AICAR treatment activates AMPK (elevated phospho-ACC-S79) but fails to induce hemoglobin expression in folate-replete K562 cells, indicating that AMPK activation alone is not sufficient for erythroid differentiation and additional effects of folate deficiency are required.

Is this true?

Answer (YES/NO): NO